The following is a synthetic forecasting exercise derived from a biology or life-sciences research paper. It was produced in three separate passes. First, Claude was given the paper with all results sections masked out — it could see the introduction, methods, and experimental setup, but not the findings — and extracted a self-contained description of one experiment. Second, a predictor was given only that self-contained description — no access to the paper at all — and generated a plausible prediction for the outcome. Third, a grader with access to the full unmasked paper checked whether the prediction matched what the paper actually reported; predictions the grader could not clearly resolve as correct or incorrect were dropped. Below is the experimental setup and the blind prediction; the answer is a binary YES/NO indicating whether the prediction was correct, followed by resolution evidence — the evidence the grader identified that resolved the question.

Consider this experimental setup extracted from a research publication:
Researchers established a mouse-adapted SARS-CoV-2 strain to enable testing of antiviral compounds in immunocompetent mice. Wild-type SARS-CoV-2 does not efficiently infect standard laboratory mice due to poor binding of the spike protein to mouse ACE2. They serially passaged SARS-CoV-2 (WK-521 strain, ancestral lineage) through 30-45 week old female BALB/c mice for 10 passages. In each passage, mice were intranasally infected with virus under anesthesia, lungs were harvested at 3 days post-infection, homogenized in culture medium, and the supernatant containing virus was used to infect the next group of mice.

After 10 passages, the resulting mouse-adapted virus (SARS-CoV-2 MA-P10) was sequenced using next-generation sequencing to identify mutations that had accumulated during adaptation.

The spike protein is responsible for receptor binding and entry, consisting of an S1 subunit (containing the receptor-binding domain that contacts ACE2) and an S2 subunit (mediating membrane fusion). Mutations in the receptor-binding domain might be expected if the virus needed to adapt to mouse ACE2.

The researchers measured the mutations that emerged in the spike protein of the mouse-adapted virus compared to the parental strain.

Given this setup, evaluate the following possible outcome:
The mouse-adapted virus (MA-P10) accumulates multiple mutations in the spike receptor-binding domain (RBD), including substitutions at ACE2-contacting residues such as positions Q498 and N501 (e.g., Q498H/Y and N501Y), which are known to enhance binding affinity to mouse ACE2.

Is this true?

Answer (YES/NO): NO